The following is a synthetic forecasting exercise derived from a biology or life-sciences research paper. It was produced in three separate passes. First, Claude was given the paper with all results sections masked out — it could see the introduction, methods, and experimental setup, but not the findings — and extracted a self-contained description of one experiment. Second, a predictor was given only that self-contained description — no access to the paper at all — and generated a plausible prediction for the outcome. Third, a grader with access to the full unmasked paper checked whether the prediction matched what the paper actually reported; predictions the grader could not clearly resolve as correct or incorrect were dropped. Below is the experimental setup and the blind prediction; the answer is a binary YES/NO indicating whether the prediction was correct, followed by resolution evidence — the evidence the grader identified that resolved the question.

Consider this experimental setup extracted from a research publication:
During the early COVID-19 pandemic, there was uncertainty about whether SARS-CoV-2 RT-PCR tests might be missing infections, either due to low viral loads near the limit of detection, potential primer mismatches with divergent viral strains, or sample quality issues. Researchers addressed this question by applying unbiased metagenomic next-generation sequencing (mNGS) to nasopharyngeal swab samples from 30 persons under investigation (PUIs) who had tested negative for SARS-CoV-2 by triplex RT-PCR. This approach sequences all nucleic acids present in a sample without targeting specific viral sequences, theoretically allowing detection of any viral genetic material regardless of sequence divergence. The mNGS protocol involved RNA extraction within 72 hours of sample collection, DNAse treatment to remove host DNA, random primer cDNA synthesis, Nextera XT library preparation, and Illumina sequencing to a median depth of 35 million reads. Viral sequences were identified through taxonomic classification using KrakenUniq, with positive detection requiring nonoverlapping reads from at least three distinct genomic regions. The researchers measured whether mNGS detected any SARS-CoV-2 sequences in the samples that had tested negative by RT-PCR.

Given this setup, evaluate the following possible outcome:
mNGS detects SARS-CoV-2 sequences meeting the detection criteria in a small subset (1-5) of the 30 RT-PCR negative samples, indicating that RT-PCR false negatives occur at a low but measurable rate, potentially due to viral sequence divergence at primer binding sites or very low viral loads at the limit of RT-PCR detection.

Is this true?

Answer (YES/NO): NO